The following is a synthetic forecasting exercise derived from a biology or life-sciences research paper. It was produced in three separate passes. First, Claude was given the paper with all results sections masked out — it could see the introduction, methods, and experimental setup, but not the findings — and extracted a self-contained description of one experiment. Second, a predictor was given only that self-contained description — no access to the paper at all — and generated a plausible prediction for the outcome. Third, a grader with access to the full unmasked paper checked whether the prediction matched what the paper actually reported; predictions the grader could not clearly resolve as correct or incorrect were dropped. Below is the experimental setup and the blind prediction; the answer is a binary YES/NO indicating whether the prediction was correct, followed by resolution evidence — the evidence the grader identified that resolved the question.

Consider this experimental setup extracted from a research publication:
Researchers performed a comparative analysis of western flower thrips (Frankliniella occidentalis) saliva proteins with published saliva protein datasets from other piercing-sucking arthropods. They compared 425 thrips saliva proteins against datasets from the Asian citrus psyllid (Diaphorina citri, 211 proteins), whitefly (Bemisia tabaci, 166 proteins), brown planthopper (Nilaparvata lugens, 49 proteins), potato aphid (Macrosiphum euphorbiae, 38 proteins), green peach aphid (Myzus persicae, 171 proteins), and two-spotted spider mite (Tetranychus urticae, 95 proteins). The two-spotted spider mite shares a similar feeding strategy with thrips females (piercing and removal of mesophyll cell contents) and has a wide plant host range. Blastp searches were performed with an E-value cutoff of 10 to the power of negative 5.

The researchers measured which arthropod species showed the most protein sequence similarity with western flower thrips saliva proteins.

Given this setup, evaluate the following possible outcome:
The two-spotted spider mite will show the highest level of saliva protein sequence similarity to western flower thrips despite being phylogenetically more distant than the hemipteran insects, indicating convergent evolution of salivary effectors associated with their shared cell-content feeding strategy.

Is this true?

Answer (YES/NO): NO